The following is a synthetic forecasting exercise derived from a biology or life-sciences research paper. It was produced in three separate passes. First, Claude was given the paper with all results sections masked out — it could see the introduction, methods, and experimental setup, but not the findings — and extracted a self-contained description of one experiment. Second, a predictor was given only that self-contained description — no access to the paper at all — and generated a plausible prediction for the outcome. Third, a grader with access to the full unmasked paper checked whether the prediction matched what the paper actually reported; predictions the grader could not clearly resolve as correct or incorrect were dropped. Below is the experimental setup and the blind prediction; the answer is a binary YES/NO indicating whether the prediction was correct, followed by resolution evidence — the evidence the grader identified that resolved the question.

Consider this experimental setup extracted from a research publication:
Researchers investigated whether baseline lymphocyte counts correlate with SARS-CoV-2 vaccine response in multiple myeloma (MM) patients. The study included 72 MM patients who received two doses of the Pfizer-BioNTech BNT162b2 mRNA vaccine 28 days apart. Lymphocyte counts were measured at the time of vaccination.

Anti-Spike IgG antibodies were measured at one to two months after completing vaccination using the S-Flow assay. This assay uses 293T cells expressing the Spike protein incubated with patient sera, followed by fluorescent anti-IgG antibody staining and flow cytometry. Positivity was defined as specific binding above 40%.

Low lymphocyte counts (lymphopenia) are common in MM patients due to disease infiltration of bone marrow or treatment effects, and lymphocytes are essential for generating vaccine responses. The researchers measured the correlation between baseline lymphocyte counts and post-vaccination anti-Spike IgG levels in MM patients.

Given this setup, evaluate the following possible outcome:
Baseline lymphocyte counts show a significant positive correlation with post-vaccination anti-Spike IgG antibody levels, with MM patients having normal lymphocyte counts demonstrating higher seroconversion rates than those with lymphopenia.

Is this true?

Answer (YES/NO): NO